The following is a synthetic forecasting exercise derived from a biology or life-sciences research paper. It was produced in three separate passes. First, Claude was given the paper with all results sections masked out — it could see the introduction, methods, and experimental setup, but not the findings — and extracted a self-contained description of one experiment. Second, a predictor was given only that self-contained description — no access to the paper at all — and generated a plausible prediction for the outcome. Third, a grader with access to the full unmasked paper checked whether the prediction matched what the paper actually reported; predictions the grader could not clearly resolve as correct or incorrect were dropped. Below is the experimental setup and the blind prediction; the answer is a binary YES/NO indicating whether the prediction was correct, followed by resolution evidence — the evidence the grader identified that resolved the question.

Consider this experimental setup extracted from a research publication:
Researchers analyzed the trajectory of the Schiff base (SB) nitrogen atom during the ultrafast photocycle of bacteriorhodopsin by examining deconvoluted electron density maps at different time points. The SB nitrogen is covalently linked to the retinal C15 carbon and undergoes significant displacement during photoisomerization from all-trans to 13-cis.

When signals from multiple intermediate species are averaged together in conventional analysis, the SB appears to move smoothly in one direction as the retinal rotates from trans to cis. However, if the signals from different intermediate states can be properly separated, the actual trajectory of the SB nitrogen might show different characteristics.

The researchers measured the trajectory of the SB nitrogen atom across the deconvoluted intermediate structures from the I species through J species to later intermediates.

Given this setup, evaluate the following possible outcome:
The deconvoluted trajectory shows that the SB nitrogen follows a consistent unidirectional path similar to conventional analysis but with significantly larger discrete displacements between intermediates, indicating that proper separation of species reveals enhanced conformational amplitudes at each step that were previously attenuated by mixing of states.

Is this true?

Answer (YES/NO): NO